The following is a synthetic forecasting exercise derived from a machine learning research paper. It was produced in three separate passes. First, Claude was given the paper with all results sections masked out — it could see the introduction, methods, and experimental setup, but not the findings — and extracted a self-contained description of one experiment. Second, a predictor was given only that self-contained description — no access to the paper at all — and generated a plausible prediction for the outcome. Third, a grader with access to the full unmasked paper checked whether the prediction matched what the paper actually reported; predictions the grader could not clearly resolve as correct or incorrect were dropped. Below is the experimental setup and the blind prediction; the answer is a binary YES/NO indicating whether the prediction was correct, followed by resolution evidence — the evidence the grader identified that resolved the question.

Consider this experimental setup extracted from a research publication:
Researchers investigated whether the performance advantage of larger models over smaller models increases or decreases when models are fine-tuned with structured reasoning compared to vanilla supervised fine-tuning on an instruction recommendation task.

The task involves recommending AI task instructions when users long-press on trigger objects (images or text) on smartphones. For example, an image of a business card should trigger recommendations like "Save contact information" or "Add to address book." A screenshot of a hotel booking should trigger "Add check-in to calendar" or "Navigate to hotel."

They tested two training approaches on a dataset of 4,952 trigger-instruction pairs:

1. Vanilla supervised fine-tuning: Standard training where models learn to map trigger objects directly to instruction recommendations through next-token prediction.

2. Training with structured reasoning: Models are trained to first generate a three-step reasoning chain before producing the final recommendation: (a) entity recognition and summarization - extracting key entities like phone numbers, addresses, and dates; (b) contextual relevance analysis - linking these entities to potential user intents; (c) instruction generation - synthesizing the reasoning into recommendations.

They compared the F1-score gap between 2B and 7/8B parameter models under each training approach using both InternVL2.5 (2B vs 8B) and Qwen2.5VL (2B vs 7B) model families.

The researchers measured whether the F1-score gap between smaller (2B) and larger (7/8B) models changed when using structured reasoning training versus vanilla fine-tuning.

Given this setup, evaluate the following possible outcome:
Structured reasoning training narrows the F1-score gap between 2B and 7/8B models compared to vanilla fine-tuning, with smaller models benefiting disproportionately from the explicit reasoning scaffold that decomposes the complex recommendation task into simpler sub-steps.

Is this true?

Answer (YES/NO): NO